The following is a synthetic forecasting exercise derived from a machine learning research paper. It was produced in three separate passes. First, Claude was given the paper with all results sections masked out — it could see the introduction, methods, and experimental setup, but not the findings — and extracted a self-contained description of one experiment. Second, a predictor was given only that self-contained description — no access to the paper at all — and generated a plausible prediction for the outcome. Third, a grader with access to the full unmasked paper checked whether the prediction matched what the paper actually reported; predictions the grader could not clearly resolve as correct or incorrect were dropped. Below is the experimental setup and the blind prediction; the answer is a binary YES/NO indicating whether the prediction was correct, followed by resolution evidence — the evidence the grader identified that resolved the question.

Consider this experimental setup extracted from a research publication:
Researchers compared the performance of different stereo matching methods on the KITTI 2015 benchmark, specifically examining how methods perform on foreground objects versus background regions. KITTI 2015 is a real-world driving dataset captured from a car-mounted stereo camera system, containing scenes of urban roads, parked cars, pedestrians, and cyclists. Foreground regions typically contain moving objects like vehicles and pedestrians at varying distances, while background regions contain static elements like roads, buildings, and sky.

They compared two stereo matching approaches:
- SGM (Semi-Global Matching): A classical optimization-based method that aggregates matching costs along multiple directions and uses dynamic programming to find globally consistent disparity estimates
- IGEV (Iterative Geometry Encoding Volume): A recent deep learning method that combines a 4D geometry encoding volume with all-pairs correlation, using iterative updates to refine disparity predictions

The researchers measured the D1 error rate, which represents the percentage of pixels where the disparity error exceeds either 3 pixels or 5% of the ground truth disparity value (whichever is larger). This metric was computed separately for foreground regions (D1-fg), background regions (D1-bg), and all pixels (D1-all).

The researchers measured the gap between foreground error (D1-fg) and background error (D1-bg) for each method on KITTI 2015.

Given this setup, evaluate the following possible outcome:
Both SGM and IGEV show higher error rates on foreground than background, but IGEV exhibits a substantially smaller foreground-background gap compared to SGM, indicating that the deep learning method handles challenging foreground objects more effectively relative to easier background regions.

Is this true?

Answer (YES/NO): YES